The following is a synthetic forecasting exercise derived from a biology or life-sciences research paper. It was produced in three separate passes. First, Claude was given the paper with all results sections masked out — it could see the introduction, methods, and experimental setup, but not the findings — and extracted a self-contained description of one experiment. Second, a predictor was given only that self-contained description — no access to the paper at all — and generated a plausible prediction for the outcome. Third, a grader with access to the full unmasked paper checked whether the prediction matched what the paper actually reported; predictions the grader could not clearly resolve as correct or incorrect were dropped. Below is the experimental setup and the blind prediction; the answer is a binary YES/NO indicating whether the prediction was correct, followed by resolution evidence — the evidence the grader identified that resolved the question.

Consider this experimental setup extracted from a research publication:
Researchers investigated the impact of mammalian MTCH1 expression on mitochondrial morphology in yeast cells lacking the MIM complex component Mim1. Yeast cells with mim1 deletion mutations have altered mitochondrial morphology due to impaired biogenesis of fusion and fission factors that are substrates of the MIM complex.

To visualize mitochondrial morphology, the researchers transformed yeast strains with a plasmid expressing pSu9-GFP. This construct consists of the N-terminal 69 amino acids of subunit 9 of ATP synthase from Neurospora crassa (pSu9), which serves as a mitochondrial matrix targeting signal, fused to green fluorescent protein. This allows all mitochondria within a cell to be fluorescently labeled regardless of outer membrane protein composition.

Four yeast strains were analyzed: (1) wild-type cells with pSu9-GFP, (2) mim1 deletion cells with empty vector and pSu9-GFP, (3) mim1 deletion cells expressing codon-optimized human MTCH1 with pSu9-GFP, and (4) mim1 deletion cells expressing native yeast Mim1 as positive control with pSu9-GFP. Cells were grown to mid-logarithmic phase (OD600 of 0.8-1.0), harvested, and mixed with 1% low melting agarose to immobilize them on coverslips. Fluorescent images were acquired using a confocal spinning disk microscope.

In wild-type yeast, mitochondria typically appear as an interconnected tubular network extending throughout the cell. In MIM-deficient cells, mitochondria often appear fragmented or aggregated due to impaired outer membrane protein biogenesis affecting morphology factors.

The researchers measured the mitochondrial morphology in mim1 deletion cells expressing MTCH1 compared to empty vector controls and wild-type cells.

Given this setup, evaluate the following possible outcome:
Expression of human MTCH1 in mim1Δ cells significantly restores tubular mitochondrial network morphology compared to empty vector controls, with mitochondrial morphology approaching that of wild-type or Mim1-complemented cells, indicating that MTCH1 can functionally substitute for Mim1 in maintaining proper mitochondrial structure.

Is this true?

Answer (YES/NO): YES